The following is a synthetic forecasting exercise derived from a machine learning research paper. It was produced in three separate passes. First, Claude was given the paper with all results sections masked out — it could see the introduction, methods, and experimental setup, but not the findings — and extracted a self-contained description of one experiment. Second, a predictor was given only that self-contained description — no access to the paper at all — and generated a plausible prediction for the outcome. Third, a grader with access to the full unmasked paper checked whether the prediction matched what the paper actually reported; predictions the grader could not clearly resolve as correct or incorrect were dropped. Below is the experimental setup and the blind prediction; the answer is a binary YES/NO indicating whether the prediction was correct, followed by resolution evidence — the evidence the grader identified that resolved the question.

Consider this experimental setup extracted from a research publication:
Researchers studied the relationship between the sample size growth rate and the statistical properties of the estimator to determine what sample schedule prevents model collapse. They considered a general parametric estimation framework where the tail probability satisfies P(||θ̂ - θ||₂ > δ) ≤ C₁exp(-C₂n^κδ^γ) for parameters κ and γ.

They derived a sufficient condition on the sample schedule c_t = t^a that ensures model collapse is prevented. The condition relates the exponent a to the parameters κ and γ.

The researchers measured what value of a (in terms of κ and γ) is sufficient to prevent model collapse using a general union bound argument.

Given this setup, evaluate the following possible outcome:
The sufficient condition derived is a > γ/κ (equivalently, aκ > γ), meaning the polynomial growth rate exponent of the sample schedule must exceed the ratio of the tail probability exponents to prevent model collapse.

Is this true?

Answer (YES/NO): YES